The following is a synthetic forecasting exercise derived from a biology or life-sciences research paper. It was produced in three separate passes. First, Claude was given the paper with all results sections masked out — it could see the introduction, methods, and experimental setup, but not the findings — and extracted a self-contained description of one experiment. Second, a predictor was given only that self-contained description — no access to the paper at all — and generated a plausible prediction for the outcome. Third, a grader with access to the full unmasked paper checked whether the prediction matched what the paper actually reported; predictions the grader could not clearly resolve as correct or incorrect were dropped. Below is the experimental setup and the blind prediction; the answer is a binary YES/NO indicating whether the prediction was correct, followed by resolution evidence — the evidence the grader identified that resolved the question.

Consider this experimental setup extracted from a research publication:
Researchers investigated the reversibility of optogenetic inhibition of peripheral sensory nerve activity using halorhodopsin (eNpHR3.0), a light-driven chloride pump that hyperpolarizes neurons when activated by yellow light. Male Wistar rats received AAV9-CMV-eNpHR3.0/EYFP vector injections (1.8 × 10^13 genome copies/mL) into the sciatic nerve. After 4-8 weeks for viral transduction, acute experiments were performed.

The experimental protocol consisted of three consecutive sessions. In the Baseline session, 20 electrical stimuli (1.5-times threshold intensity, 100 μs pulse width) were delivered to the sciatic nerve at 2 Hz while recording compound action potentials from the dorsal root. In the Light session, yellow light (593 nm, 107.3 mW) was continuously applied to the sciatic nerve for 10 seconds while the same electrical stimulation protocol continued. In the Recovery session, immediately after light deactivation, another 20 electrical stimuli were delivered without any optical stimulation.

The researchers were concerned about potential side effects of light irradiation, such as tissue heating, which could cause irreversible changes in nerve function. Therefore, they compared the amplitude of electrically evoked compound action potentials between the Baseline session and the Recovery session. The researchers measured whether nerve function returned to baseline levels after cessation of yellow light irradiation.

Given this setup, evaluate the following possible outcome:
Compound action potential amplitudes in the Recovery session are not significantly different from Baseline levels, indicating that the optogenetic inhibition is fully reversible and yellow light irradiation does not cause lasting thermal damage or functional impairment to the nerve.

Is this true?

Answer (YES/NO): YES